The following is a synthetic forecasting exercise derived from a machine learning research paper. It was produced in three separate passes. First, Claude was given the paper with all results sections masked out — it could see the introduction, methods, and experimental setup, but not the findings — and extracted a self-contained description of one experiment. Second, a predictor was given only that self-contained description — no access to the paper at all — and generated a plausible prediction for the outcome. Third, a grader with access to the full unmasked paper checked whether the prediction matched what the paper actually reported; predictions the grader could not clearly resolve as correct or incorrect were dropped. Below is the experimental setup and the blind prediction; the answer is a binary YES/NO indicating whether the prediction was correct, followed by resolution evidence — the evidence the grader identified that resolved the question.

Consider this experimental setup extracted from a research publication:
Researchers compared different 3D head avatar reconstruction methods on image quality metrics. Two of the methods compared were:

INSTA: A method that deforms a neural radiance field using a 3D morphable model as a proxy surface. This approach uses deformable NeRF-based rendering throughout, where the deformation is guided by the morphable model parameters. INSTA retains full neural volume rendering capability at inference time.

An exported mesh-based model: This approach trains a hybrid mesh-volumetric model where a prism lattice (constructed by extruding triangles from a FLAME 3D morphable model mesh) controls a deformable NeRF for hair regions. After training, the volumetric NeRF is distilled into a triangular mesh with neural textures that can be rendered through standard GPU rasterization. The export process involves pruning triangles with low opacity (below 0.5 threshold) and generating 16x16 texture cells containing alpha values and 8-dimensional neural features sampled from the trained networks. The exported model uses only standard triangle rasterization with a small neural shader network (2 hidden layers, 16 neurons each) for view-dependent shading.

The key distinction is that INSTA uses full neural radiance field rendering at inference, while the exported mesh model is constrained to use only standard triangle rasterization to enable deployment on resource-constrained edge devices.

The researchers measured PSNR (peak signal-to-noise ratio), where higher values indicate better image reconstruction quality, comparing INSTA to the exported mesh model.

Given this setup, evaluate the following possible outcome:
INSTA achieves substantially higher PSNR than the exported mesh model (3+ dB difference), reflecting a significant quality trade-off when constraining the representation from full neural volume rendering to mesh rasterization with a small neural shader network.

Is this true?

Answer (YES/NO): NO